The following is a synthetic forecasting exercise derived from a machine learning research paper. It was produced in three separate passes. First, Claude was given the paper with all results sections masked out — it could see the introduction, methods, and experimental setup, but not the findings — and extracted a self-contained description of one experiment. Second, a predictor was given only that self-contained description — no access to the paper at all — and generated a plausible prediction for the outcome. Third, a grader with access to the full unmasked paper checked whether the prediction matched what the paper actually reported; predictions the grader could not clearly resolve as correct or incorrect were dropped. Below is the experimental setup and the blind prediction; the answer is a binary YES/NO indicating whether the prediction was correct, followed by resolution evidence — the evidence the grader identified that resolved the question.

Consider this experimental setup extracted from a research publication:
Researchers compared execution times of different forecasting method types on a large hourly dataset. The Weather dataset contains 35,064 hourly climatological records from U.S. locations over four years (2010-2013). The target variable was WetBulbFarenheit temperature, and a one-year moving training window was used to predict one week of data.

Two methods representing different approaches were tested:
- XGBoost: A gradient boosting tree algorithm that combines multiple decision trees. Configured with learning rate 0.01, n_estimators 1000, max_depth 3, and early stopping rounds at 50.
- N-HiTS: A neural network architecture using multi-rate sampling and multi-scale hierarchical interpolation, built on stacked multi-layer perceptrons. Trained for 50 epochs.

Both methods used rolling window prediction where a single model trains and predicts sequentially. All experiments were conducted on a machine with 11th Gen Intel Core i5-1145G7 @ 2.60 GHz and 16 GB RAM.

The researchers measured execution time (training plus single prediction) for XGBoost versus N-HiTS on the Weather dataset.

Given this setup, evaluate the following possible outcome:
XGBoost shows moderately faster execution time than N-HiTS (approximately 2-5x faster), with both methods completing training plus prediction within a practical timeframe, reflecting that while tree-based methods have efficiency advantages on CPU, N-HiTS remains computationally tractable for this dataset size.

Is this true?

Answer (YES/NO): NO